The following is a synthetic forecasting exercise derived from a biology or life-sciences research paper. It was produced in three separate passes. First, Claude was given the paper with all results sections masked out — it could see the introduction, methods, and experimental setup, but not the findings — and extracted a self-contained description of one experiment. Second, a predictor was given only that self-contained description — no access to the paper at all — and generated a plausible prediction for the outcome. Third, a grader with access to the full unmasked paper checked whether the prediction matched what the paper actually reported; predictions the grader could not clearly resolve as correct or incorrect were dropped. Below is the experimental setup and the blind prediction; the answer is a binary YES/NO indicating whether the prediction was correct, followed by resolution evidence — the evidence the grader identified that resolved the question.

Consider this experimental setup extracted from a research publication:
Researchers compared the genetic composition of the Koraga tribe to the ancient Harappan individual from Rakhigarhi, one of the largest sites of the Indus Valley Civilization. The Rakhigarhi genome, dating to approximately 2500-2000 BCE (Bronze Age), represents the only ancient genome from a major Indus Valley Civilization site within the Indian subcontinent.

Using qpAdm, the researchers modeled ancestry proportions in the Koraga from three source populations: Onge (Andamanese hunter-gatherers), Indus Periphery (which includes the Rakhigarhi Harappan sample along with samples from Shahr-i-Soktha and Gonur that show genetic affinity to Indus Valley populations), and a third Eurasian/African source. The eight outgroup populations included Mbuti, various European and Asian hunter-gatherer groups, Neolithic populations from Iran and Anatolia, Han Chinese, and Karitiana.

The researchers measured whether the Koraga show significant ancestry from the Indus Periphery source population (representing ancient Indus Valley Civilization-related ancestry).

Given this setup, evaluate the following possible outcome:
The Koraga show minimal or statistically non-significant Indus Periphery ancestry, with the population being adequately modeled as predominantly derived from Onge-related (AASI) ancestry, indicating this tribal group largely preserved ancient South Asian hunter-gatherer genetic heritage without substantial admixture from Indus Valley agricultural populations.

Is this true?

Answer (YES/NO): YES